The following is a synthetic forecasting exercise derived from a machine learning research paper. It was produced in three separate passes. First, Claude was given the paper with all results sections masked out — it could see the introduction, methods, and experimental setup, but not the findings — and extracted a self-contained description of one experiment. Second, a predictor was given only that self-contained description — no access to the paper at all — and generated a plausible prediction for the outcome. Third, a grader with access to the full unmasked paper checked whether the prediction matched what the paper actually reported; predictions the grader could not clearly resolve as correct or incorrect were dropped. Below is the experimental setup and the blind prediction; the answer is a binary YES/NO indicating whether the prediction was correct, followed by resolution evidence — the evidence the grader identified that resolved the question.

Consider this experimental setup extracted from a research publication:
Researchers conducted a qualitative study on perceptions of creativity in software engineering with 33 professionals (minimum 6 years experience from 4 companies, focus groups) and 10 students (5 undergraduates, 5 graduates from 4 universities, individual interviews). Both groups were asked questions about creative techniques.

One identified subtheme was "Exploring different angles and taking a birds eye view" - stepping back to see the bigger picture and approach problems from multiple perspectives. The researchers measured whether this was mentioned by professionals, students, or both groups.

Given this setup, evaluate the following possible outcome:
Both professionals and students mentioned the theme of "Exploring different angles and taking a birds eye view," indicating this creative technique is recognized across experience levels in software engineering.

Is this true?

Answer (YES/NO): NO